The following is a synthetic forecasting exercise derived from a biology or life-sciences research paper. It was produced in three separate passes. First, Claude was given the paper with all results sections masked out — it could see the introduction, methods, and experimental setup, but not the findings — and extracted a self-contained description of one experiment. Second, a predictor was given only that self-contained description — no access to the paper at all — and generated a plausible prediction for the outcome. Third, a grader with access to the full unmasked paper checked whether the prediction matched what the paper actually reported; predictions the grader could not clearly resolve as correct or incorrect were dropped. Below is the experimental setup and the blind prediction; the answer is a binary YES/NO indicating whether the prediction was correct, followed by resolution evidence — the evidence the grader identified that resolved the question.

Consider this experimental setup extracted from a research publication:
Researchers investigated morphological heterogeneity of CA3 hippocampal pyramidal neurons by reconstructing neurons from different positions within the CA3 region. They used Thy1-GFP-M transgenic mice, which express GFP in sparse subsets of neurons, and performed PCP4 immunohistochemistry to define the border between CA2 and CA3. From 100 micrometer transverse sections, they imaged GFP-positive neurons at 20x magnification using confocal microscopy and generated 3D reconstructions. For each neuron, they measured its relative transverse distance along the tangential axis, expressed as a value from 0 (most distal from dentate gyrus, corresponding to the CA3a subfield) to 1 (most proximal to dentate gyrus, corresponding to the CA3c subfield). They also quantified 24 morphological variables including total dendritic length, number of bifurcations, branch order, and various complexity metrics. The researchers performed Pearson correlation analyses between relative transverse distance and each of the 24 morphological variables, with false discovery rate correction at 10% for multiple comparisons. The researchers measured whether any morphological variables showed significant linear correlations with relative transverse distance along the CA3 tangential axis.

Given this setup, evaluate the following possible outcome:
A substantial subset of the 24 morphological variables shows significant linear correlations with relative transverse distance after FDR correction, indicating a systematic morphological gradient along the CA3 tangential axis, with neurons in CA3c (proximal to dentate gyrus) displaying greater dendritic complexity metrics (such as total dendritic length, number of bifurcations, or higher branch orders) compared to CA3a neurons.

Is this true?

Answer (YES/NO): NO